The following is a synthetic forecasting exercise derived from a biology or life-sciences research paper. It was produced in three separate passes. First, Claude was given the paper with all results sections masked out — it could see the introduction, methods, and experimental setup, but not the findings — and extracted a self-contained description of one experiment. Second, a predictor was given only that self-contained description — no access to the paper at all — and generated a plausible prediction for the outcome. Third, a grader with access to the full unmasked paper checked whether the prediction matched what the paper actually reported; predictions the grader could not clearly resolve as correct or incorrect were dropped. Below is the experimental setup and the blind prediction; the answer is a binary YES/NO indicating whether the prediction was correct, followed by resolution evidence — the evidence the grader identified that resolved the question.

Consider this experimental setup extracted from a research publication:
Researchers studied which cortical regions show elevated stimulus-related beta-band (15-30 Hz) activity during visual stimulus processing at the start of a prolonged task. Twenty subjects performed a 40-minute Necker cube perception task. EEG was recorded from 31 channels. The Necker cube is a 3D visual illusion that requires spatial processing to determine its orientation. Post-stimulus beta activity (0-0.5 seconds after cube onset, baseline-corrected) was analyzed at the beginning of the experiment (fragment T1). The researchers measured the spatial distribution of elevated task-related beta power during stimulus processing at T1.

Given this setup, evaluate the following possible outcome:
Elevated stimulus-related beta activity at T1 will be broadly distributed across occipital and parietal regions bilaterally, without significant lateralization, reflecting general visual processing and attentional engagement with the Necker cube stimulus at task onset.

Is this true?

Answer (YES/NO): NO